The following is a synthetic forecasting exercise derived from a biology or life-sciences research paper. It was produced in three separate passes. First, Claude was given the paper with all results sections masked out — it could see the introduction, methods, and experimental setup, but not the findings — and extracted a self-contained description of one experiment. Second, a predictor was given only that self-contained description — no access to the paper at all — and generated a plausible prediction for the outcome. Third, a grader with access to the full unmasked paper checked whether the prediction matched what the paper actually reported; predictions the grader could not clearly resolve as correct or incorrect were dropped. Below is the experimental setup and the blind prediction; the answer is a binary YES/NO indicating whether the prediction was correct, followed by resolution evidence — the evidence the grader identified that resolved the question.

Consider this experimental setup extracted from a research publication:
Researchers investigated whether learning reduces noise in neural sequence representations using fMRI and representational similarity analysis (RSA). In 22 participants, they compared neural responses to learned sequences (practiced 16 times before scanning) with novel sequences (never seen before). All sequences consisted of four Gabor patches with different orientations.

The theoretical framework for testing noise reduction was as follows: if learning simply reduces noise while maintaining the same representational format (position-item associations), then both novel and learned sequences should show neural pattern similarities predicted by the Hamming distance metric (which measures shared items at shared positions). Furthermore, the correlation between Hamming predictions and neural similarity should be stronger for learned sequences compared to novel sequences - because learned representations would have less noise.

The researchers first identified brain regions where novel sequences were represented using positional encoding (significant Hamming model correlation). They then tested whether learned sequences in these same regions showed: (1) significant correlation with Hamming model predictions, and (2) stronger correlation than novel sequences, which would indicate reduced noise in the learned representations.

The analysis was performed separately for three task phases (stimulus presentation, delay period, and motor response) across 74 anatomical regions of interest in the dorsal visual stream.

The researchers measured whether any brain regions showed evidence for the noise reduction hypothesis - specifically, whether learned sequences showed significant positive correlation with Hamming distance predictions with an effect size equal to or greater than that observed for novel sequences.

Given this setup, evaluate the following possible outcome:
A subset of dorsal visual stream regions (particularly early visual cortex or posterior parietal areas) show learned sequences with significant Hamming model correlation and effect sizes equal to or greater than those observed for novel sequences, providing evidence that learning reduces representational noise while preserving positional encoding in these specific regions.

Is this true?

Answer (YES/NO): NO